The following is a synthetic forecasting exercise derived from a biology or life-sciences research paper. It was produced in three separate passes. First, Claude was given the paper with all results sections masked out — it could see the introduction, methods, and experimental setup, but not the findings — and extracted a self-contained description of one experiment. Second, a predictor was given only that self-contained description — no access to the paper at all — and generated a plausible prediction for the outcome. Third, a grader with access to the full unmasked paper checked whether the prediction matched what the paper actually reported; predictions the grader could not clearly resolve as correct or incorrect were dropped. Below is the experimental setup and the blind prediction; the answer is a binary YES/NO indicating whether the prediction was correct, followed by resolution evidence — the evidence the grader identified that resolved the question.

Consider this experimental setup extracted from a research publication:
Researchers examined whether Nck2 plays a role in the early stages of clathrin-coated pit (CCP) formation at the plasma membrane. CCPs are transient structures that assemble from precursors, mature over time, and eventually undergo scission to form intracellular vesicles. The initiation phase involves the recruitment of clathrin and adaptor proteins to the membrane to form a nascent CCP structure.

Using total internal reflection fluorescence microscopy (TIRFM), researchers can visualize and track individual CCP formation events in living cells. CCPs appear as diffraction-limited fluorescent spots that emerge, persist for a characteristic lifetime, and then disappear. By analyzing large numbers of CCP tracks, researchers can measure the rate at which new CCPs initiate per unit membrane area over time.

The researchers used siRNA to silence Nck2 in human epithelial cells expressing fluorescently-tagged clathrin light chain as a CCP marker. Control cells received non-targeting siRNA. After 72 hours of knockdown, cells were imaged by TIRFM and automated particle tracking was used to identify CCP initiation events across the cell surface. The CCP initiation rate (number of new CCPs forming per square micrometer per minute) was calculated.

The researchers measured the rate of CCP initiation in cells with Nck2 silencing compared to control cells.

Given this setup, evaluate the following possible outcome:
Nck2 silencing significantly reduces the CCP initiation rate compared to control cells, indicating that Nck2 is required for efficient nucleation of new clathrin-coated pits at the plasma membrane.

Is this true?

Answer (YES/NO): YES